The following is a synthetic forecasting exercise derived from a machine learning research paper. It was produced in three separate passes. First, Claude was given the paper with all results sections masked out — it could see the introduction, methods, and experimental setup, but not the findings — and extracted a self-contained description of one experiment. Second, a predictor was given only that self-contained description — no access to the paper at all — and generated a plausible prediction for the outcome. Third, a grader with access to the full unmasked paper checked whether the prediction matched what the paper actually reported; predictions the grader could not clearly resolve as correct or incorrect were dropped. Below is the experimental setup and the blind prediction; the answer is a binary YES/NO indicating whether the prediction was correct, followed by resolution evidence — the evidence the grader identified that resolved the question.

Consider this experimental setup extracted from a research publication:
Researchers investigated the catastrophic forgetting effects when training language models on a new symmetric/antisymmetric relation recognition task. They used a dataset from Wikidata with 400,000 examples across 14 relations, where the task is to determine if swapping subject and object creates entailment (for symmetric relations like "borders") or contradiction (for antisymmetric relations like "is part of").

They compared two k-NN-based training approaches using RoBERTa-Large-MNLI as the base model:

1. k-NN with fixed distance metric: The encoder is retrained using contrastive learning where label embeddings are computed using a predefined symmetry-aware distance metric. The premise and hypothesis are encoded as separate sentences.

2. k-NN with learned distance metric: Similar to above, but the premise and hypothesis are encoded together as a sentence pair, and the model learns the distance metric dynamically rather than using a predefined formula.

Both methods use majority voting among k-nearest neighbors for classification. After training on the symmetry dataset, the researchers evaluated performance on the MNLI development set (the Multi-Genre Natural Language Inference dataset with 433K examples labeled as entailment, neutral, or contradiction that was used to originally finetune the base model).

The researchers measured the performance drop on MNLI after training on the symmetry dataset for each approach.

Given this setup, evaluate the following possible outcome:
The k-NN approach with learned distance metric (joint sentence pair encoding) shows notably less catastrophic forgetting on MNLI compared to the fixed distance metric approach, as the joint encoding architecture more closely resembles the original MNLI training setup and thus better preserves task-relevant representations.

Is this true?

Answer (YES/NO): NO